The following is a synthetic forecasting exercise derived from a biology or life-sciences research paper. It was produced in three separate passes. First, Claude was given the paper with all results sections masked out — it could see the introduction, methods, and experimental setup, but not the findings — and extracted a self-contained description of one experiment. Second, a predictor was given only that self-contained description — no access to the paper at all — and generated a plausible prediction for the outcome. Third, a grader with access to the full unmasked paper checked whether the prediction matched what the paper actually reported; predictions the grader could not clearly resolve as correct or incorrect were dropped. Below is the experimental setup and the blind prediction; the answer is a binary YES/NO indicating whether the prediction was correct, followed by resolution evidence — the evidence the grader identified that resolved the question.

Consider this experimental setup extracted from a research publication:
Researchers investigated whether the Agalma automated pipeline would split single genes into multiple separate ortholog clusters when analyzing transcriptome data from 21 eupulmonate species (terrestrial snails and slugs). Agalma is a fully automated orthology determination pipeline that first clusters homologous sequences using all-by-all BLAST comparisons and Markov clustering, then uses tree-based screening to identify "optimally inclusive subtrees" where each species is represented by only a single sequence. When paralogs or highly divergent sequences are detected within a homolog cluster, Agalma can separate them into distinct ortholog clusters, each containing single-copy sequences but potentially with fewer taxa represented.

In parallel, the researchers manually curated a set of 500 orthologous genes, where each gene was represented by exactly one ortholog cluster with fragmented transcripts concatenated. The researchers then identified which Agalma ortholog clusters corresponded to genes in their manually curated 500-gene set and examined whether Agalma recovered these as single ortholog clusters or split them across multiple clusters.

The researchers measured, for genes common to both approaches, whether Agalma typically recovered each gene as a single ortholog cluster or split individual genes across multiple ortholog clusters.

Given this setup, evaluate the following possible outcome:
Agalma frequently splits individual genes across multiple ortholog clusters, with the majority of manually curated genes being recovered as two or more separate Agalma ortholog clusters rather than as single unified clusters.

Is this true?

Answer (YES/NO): NO